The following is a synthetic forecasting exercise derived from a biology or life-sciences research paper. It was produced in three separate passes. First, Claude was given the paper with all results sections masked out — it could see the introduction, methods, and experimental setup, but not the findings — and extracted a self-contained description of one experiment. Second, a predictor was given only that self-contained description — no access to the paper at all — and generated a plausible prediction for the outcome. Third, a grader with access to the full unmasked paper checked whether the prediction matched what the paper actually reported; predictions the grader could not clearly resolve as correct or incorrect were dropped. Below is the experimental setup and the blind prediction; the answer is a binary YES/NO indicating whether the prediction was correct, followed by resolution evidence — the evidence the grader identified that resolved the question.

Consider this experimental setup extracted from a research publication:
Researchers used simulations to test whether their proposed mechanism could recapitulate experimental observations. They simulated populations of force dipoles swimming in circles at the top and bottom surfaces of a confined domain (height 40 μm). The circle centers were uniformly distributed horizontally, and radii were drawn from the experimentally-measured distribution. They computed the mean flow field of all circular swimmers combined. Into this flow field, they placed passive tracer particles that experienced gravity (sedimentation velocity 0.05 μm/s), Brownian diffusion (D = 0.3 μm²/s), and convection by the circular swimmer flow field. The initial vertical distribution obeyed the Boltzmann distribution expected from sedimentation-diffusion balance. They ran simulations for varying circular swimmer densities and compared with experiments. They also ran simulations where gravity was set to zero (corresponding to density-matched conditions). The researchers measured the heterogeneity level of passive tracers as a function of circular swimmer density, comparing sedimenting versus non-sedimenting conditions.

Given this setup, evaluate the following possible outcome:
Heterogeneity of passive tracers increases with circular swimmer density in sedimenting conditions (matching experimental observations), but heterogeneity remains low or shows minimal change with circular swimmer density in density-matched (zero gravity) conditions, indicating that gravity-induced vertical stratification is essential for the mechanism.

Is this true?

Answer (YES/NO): YES